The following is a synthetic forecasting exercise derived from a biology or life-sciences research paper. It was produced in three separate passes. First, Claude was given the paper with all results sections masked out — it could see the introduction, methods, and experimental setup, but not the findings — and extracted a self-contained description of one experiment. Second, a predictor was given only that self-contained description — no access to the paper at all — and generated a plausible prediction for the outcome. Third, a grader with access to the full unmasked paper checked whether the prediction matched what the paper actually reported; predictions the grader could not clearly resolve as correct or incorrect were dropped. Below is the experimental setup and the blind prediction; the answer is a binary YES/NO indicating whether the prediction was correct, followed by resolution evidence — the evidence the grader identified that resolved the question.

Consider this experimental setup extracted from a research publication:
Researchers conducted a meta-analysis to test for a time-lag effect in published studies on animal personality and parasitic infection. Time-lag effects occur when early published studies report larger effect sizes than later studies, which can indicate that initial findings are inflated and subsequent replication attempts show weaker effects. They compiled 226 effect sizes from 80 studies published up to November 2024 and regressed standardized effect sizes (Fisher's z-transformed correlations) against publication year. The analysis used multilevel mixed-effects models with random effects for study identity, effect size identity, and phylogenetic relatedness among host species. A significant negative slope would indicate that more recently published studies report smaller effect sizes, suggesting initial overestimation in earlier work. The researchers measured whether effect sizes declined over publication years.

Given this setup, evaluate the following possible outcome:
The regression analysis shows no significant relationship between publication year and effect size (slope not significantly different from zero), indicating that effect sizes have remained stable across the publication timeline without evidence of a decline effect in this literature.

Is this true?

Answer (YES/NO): YES